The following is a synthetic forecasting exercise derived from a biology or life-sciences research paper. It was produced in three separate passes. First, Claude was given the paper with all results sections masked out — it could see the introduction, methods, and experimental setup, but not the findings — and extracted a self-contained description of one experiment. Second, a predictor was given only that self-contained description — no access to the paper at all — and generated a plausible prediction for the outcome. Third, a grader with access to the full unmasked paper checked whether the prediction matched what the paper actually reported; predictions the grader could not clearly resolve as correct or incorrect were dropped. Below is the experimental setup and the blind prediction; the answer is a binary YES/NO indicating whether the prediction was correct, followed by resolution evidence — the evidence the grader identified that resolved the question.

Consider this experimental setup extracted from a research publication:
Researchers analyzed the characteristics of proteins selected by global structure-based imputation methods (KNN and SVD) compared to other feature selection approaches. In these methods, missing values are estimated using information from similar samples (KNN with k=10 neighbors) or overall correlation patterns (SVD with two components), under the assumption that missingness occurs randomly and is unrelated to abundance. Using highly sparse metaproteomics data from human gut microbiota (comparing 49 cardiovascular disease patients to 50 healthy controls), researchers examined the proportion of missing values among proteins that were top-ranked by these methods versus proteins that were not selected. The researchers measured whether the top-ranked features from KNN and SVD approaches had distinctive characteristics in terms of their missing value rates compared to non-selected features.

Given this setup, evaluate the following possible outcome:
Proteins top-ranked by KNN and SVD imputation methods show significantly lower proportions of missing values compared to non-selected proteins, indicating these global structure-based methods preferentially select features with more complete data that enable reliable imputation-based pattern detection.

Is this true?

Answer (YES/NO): NO